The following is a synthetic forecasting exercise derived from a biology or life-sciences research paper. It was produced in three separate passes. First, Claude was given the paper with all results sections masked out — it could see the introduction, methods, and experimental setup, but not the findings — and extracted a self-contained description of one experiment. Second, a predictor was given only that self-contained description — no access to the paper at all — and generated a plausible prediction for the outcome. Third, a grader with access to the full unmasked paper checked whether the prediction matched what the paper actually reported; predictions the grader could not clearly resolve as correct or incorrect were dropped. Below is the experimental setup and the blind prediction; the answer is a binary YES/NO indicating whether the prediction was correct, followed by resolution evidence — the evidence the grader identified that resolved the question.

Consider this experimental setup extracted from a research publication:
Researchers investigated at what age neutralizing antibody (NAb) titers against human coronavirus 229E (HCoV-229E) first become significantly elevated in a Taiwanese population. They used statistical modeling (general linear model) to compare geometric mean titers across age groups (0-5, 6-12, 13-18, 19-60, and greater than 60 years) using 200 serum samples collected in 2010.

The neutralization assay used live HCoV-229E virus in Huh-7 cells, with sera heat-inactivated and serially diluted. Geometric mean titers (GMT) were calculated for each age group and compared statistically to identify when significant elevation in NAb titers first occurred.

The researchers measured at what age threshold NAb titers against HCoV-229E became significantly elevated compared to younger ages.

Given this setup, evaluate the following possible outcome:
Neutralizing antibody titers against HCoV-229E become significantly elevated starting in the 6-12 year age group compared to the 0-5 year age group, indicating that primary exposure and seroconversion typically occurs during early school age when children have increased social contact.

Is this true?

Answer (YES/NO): NO